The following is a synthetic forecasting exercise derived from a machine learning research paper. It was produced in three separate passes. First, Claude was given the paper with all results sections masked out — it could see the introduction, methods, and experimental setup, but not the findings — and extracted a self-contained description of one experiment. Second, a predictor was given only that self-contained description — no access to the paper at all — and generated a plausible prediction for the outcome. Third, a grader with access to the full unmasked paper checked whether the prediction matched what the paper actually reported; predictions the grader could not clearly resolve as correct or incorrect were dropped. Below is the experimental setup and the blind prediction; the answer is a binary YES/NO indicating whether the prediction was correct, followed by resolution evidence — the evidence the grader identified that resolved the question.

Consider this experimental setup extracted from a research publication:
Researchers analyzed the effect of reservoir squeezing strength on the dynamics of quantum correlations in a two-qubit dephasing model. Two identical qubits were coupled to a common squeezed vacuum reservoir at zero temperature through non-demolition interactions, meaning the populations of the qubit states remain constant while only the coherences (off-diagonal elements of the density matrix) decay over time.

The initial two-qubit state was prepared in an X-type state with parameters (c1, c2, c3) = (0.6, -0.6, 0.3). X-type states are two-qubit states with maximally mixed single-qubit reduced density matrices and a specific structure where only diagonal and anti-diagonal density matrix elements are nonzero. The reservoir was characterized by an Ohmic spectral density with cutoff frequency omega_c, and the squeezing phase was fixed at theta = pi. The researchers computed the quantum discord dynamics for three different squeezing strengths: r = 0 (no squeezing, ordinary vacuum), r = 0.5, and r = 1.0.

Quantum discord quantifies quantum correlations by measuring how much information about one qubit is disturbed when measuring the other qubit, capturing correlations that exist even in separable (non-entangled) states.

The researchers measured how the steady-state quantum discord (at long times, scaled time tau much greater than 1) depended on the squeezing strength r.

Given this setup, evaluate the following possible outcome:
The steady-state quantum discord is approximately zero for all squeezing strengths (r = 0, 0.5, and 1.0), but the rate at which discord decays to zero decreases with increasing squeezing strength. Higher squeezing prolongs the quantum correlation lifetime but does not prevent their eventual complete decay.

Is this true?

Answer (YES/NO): NO